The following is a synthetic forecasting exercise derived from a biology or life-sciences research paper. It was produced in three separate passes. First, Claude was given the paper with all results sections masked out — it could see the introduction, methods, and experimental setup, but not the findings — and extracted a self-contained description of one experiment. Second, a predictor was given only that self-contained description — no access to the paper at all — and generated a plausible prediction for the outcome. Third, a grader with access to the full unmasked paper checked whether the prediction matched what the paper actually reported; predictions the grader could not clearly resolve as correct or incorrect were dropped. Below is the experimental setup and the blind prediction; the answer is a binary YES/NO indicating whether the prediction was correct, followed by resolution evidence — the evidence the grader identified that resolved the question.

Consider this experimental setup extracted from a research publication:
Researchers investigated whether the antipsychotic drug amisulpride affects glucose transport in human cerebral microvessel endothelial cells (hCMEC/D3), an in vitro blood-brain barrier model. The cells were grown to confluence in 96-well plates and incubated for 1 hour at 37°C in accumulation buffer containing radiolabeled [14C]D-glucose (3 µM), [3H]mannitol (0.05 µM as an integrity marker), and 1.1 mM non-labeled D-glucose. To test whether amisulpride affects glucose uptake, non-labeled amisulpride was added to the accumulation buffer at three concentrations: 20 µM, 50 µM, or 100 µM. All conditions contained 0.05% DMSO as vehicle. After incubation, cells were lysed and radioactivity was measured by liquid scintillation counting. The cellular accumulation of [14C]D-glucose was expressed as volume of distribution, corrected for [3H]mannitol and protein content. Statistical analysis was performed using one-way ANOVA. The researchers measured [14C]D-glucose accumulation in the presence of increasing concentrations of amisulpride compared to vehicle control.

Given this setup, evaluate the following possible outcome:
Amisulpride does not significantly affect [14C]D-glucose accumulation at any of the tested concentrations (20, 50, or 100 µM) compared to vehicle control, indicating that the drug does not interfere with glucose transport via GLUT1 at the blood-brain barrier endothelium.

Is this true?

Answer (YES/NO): YES